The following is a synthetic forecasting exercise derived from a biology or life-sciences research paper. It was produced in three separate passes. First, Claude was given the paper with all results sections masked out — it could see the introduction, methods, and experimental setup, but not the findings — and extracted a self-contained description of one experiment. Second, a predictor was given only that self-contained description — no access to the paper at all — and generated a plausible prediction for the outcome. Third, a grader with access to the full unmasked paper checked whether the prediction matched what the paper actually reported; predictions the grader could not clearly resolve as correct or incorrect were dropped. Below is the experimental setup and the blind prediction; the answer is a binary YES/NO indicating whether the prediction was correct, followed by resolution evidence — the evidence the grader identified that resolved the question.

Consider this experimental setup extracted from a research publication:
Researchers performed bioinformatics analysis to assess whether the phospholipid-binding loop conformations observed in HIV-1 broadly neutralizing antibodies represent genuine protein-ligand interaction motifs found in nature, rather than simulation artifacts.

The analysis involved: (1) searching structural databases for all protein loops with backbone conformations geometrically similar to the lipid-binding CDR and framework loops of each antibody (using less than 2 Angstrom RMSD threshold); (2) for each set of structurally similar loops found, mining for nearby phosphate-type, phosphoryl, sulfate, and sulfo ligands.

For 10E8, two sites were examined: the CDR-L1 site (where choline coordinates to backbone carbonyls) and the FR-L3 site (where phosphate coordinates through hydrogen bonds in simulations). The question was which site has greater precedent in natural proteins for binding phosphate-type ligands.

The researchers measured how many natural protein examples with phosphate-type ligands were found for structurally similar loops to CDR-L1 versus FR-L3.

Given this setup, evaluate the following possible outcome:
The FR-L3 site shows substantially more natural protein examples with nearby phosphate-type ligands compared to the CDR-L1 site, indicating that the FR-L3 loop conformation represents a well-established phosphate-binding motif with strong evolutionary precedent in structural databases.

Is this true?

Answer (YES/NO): YES